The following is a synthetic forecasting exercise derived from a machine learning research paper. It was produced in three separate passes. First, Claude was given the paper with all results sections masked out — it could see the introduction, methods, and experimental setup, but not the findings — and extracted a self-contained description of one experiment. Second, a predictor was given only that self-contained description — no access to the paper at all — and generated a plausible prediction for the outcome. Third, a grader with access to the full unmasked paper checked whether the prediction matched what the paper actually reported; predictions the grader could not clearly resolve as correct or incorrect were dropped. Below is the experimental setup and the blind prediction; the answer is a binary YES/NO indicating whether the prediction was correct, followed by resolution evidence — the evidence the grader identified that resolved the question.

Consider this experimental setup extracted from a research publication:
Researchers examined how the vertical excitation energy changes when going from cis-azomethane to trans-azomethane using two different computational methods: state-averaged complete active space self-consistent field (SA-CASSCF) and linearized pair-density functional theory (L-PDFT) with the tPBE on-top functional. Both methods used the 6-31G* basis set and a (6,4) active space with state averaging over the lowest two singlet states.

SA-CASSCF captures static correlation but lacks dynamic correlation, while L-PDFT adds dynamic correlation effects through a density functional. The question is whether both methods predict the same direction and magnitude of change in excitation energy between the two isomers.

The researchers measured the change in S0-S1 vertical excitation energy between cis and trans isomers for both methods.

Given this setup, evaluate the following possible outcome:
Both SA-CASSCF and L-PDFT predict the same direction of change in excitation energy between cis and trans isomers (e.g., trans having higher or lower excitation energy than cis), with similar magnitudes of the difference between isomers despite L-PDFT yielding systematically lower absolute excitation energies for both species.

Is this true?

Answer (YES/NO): YES